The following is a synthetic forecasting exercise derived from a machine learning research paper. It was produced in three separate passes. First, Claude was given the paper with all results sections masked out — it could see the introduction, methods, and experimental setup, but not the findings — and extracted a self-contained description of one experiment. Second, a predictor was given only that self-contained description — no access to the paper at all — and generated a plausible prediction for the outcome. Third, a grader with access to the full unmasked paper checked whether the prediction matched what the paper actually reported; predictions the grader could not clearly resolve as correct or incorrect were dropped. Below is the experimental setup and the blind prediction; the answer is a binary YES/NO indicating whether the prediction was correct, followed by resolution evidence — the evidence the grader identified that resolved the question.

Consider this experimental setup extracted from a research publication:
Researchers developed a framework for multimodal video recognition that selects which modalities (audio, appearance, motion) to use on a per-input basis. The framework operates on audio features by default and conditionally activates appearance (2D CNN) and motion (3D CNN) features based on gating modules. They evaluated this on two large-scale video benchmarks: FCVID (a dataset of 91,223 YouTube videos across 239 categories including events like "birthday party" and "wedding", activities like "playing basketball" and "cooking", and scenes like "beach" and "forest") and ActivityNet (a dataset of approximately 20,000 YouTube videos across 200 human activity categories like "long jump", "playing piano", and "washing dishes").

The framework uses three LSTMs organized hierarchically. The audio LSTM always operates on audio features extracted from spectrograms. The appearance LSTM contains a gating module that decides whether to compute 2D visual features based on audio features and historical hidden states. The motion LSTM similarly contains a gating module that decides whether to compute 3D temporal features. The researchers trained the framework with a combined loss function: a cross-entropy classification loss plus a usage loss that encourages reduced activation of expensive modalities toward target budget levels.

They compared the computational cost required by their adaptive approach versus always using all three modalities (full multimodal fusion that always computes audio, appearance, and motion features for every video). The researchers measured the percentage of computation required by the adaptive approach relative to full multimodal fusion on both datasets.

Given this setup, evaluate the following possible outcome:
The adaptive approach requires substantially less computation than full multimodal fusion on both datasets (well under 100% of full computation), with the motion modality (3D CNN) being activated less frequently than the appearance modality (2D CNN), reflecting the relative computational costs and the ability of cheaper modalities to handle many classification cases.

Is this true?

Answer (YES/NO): YES